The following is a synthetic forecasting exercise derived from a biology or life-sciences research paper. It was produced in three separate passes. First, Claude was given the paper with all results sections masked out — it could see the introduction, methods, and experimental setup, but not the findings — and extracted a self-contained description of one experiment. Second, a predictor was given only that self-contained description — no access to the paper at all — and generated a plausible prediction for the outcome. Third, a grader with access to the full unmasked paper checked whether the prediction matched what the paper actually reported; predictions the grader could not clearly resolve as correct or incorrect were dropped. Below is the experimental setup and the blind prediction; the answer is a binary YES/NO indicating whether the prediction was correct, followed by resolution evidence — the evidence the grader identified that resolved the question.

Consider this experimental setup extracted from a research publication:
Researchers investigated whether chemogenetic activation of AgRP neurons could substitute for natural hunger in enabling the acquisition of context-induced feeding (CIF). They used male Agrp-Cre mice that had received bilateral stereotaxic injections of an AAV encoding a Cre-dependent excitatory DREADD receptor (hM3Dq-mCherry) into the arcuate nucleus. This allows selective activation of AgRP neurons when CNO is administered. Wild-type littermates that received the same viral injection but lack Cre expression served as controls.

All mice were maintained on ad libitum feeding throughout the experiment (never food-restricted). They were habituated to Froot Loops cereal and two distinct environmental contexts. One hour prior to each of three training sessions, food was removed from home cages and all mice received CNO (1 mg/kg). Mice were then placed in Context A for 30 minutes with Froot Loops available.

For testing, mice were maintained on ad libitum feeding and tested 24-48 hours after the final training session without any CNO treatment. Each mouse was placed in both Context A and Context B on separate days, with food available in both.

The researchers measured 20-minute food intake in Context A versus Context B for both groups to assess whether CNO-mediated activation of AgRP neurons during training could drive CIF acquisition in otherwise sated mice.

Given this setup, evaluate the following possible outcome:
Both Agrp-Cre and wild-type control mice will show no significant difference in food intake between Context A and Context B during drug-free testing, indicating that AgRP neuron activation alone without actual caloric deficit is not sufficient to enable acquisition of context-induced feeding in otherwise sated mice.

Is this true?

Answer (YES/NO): YES